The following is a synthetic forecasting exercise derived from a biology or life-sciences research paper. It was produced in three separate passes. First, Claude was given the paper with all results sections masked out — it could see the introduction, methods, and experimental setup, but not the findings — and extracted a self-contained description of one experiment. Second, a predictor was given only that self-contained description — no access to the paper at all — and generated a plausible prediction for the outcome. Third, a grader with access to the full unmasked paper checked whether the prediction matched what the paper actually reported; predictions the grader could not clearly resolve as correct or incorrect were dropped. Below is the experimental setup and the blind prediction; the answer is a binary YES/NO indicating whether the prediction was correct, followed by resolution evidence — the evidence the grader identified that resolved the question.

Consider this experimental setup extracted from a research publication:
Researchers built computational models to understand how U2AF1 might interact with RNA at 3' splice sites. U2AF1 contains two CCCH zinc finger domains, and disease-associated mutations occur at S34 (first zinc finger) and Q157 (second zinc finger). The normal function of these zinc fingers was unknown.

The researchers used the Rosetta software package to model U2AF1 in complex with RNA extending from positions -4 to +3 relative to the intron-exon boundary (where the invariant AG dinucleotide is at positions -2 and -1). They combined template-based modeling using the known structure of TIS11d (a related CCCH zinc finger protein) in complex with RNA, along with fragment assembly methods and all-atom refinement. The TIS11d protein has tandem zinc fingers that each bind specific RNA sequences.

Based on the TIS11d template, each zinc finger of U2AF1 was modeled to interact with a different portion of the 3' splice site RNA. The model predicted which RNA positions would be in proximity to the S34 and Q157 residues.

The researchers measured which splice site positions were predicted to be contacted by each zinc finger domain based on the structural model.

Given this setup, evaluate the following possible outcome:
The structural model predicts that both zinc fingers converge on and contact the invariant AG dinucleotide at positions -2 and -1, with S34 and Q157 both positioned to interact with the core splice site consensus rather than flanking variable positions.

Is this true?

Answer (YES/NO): NO